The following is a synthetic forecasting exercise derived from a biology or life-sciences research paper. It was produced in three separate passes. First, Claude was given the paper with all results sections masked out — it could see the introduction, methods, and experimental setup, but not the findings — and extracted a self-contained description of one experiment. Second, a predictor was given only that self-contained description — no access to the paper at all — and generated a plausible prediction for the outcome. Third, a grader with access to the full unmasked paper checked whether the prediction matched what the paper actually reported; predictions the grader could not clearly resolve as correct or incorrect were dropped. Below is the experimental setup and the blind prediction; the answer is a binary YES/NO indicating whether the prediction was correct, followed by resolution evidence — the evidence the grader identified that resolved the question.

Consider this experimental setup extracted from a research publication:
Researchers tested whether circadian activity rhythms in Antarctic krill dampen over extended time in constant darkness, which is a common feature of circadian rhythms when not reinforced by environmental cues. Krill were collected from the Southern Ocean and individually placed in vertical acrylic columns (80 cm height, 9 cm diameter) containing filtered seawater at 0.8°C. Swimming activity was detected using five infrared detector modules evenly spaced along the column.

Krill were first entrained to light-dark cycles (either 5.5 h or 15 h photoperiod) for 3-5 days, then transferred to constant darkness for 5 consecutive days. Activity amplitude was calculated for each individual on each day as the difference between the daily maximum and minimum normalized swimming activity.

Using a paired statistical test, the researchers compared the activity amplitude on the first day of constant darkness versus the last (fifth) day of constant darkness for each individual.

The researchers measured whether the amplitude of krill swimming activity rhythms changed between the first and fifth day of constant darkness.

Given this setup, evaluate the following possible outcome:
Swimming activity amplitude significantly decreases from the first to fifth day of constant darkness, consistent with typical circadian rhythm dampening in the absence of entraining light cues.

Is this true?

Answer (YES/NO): YES